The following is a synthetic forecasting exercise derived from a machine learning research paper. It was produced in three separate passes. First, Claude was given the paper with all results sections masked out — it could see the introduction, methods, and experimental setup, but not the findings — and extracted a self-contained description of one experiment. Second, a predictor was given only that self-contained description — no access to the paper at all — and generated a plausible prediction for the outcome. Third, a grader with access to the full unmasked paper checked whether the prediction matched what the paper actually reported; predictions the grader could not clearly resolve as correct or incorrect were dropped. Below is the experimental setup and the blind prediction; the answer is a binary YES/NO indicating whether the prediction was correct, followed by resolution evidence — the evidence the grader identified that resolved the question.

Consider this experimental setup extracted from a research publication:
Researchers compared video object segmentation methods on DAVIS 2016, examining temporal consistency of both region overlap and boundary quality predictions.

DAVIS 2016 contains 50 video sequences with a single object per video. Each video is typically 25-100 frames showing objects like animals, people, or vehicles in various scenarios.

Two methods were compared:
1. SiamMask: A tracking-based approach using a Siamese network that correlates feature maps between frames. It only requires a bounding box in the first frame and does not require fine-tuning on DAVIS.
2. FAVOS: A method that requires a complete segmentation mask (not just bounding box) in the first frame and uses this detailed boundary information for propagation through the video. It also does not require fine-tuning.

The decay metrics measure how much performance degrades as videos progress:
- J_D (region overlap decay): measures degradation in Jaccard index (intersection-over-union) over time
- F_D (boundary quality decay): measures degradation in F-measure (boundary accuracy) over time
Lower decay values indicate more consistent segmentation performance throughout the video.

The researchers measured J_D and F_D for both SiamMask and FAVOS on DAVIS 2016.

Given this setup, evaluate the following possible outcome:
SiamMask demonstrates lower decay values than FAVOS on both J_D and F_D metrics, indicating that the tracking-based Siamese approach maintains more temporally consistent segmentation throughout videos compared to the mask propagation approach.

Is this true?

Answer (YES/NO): YES